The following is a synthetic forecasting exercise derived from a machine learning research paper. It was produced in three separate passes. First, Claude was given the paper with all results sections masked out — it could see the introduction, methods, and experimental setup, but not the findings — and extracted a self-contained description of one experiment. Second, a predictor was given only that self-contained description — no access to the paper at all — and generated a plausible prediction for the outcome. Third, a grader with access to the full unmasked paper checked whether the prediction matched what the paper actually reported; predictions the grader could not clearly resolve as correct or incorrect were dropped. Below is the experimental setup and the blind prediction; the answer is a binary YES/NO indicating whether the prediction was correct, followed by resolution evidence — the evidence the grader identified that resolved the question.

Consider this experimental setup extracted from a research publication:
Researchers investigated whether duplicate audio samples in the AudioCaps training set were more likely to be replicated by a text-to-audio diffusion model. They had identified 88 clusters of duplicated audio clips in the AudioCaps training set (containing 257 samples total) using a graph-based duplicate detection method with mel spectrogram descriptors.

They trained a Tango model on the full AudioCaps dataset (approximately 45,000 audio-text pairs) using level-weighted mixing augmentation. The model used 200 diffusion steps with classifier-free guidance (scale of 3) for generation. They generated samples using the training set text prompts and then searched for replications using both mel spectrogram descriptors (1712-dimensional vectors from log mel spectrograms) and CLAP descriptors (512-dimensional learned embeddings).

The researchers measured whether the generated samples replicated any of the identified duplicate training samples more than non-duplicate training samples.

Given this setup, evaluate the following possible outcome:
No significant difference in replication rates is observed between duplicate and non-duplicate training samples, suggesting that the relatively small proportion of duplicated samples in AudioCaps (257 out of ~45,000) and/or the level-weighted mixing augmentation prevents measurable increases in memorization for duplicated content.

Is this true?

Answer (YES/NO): YES